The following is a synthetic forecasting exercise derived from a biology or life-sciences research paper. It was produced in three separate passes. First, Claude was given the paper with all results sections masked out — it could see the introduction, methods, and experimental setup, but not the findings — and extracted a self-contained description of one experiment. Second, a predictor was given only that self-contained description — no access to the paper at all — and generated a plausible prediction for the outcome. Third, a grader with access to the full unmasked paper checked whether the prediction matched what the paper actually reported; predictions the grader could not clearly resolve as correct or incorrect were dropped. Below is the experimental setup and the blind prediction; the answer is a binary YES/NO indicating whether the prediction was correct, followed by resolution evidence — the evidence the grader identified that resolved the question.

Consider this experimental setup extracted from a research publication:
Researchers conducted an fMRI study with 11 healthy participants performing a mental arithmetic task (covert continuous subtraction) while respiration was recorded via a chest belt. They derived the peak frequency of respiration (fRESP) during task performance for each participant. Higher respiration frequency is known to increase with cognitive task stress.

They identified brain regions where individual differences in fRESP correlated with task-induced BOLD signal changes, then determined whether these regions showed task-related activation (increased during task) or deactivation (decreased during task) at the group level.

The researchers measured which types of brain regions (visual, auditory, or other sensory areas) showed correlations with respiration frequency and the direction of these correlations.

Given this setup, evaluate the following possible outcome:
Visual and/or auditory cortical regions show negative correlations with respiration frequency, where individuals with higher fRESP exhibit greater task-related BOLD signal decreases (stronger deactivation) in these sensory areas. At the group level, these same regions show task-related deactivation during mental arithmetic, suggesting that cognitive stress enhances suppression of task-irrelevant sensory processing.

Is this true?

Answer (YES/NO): YES